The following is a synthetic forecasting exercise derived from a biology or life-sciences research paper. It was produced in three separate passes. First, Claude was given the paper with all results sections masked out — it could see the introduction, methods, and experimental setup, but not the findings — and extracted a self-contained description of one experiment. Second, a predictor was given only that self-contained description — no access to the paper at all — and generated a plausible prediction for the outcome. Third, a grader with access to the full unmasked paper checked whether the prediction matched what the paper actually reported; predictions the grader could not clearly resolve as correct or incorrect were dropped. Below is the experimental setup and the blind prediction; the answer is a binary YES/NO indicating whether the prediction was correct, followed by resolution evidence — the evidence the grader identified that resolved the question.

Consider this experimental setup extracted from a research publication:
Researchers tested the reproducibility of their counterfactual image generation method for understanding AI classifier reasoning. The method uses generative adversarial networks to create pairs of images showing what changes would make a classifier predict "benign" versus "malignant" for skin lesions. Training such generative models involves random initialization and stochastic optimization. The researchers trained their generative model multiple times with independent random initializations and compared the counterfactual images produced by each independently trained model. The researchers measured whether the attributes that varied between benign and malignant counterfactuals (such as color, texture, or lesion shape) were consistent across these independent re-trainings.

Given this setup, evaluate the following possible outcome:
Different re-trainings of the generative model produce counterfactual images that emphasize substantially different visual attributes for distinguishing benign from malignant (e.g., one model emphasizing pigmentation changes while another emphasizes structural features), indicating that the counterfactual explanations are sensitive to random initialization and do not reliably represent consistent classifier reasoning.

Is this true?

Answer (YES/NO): NO